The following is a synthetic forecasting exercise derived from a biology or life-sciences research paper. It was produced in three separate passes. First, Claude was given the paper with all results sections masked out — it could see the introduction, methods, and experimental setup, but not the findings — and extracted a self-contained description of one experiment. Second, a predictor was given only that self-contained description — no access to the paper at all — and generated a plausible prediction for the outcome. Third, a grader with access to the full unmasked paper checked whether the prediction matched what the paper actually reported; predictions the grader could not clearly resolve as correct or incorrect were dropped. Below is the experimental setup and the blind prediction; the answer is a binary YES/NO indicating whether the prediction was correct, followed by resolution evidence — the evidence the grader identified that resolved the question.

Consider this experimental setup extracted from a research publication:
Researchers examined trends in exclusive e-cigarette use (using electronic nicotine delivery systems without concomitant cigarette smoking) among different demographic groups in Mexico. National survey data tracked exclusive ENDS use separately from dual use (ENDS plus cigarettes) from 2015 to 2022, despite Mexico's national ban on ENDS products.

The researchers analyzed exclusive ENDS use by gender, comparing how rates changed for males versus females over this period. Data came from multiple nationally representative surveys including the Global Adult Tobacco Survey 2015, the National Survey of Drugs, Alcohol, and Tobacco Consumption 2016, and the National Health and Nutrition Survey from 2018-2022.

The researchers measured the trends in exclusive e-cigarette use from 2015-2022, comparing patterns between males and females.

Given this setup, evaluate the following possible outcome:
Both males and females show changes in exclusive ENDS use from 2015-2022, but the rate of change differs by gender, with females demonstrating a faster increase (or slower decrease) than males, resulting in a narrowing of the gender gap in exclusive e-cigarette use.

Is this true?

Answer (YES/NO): YES